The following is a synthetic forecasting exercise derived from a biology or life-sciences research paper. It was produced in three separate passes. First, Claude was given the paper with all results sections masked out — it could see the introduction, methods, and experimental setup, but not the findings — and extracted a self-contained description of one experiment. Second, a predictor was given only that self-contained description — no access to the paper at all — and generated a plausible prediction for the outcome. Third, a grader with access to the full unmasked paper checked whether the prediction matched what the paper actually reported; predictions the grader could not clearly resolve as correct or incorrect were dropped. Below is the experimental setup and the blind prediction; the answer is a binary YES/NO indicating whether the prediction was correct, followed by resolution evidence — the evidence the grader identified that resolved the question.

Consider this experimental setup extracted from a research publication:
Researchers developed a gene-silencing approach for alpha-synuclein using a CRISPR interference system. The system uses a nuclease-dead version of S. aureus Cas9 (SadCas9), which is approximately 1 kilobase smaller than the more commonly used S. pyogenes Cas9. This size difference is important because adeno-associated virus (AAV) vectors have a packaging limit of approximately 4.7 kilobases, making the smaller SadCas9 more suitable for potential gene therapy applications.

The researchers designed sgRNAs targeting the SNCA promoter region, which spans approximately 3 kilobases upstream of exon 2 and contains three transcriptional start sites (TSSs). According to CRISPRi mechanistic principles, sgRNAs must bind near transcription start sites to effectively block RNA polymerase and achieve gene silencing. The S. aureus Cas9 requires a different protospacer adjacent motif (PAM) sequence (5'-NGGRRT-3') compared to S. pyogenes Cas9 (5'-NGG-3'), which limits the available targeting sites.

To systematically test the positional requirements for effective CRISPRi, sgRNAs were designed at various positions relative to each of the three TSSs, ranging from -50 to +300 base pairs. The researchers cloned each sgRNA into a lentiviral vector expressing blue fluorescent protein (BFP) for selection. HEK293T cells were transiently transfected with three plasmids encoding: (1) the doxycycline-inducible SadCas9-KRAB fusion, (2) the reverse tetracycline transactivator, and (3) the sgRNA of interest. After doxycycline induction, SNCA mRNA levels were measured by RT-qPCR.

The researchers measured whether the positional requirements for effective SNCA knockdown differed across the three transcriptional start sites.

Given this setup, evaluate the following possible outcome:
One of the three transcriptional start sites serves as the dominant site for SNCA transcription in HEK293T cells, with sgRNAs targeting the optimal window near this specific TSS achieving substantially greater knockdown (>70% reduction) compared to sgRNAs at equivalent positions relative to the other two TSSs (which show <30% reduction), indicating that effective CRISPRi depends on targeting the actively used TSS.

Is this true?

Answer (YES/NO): NO